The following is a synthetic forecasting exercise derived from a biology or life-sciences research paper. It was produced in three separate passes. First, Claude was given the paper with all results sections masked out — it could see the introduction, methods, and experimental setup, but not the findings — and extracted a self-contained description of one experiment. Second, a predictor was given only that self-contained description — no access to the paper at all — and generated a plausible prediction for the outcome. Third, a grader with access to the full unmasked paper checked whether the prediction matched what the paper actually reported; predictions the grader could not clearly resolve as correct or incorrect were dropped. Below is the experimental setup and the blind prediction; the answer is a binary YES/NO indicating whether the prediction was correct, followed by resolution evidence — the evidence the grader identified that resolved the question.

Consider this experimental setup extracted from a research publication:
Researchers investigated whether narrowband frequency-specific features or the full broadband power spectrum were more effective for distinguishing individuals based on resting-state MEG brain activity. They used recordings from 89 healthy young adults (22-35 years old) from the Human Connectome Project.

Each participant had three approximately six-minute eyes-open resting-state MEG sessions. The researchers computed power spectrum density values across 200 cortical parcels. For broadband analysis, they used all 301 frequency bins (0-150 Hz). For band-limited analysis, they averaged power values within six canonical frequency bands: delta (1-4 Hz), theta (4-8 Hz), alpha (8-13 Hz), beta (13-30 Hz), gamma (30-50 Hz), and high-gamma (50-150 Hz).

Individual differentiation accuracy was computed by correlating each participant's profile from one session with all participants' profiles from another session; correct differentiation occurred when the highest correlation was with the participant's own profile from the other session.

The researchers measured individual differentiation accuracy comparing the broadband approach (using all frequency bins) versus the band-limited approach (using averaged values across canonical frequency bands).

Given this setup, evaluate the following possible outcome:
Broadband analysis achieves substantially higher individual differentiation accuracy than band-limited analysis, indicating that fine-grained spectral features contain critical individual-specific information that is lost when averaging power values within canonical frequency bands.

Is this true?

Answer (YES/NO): NO